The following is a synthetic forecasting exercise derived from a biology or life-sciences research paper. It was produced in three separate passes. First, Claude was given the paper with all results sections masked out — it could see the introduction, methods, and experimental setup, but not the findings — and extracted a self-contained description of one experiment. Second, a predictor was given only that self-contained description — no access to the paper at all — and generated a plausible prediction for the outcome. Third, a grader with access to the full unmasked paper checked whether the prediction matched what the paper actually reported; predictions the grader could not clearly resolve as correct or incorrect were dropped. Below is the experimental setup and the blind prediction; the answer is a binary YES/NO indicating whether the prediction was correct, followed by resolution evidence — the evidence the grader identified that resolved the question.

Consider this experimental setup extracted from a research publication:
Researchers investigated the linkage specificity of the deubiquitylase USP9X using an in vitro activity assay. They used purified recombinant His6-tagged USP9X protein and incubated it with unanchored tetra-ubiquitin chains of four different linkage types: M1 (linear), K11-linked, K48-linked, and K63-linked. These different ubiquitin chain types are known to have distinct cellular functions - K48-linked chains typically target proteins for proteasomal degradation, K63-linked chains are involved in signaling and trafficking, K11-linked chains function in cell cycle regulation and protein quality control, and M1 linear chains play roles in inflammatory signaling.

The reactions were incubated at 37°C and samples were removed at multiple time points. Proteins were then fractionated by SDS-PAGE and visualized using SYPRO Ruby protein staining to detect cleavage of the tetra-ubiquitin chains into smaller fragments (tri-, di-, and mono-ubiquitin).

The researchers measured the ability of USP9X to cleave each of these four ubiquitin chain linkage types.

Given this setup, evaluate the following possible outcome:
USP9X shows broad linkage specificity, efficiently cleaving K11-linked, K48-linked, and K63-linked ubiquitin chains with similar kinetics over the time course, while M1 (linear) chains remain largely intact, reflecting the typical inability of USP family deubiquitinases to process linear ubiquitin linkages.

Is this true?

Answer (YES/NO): NO